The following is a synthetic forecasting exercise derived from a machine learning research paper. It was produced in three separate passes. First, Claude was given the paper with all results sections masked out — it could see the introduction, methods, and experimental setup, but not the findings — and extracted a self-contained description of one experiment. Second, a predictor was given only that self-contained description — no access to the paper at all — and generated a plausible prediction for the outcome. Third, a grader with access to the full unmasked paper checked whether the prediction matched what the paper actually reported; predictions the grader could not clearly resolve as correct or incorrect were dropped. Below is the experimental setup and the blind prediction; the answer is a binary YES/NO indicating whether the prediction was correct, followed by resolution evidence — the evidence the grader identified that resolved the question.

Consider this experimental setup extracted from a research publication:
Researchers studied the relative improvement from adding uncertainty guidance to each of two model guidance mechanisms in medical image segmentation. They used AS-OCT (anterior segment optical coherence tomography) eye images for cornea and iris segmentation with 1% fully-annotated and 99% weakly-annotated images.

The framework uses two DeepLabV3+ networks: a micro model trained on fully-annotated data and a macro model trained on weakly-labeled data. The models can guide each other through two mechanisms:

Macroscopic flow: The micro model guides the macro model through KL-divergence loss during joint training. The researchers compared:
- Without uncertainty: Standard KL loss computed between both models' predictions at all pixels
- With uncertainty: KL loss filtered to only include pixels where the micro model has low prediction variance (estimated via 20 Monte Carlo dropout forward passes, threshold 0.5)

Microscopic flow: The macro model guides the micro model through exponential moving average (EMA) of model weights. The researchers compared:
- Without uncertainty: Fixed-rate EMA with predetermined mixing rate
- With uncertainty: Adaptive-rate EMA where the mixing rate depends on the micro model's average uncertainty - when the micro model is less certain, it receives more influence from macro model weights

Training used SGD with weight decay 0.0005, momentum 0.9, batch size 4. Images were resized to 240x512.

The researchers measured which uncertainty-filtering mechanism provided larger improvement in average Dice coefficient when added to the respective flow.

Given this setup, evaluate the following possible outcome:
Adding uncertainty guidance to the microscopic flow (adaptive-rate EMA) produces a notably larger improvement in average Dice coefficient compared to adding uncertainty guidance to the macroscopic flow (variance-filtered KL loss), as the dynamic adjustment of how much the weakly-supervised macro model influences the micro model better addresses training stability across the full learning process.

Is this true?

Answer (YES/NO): NO